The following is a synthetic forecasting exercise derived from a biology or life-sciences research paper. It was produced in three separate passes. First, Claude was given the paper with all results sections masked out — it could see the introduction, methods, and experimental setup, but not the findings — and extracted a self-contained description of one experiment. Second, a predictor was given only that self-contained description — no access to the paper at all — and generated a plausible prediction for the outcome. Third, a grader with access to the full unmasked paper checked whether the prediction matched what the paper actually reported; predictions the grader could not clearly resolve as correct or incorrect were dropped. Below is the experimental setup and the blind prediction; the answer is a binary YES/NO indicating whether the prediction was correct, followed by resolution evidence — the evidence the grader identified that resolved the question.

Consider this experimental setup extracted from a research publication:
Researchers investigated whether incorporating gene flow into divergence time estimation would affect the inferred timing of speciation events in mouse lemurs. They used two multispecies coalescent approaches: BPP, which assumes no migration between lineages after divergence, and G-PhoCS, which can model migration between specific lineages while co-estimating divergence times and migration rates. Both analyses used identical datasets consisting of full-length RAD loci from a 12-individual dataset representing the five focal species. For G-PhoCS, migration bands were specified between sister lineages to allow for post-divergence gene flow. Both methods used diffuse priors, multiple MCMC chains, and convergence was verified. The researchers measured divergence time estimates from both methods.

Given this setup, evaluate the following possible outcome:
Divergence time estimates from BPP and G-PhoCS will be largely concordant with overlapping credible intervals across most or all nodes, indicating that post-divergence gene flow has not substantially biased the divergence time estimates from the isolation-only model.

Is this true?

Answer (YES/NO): NO